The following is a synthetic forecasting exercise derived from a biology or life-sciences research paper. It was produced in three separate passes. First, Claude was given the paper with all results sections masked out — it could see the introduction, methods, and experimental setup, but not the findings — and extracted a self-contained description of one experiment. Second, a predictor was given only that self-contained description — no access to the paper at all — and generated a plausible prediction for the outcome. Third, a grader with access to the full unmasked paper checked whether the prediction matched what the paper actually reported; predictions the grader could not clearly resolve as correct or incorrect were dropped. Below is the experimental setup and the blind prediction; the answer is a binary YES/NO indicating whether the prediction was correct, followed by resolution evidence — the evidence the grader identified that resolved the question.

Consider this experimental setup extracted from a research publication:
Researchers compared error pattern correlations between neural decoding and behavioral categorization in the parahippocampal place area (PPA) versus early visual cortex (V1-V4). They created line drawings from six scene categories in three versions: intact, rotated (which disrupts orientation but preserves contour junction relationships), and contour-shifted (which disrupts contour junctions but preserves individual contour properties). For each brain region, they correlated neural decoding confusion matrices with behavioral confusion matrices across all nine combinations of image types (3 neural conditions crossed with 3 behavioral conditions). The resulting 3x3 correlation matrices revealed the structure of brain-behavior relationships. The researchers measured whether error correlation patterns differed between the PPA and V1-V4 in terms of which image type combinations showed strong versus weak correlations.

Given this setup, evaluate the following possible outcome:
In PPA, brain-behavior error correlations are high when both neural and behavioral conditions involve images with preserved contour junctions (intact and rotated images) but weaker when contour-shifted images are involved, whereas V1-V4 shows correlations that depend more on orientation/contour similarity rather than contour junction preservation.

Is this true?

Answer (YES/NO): NO